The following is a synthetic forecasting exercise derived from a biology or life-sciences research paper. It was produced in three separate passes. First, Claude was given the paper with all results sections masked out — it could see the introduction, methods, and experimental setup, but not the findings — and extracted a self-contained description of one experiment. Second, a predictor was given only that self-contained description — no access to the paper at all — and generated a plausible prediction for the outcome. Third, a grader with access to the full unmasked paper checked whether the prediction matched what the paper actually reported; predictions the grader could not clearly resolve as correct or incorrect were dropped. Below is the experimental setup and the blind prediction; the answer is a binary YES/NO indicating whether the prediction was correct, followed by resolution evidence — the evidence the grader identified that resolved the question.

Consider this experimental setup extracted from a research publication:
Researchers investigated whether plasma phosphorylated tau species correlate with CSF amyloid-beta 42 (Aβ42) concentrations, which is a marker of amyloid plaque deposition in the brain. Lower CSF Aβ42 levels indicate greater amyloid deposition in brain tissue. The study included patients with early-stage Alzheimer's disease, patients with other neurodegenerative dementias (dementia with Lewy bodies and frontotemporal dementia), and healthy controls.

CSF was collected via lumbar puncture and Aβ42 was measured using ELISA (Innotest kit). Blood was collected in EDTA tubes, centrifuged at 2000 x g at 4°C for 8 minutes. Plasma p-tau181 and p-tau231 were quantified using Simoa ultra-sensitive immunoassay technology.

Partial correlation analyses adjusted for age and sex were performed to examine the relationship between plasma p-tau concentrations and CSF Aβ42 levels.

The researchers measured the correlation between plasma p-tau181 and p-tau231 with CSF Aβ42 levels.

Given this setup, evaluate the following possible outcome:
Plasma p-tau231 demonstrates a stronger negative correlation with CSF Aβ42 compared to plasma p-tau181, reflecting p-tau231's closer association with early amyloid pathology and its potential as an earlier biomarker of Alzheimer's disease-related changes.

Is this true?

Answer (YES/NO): NO